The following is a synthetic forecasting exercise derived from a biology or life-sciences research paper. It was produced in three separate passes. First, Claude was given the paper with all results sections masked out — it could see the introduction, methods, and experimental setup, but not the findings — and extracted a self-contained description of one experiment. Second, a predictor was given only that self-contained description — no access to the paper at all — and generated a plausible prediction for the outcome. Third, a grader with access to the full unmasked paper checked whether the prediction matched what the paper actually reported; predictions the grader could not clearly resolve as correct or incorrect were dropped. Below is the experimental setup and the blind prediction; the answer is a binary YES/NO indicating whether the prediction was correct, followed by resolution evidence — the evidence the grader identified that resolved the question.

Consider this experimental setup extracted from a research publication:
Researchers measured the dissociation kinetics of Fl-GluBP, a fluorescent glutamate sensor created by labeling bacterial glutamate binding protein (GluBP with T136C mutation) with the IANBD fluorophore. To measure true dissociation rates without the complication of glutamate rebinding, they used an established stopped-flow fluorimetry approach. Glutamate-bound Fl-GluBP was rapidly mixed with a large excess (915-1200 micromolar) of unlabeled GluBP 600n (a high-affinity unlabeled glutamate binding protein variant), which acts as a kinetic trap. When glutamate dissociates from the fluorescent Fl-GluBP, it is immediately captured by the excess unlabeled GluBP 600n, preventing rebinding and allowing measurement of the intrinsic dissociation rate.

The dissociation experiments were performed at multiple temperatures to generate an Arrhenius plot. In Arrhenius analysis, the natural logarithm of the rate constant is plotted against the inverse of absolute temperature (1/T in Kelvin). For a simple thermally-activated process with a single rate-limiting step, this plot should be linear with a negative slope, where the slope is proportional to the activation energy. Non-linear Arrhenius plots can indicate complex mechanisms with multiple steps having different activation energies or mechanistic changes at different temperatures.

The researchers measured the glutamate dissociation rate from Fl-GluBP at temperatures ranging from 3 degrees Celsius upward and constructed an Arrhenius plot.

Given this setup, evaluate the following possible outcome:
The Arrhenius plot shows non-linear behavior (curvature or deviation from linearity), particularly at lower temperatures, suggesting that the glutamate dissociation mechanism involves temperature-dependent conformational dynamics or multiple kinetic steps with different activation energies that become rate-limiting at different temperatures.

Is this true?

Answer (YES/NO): NO